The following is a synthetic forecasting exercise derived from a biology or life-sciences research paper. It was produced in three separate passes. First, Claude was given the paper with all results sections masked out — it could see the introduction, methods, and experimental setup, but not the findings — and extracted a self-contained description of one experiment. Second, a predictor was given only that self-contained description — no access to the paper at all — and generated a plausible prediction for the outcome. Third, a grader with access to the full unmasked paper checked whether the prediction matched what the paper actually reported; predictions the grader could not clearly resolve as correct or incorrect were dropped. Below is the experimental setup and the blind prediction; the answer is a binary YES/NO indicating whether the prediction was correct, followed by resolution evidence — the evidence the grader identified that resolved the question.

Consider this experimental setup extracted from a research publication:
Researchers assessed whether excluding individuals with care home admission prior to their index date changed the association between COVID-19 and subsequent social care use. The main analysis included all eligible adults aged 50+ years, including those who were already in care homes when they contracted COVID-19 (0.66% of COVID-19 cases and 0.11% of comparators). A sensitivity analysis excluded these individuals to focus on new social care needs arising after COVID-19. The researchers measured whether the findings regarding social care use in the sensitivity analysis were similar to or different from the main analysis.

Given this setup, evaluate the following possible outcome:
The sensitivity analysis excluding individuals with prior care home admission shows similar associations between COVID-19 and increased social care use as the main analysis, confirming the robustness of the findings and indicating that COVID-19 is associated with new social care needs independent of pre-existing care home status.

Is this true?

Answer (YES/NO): NO